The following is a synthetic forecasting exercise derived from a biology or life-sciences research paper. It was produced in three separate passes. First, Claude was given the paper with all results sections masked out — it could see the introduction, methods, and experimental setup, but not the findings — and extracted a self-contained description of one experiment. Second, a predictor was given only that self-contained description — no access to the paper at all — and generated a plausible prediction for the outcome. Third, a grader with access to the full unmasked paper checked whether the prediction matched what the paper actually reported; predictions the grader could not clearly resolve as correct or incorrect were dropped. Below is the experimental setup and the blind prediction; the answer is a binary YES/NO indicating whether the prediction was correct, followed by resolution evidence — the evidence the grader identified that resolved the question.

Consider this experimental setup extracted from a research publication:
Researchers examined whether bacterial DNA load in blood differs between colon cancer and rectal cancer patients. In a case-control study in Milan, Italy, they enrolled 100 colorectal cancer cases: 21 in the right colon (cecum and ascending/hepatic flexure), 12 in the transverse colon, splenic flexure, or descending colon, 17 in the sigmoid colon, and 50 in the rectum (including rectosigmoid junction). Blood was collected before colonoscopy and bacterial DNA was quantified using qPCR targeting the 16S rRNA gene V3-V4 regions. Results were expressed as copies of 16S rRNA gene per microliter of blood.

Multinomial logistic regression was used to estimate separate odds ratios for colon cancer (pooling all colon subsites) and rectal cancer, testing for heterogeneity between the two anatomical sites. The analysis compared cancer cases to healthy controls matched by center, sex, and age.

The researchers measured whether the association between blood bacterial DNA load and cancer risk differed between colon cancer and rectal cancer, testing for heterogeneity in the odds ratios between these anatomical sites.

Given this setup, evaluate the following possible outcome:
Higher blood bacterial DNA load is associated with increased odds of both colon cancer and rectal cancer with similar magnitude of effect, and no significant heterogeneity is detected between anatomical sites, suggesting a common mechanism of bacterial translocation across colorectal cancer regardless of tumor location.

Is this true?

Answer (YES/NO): NO